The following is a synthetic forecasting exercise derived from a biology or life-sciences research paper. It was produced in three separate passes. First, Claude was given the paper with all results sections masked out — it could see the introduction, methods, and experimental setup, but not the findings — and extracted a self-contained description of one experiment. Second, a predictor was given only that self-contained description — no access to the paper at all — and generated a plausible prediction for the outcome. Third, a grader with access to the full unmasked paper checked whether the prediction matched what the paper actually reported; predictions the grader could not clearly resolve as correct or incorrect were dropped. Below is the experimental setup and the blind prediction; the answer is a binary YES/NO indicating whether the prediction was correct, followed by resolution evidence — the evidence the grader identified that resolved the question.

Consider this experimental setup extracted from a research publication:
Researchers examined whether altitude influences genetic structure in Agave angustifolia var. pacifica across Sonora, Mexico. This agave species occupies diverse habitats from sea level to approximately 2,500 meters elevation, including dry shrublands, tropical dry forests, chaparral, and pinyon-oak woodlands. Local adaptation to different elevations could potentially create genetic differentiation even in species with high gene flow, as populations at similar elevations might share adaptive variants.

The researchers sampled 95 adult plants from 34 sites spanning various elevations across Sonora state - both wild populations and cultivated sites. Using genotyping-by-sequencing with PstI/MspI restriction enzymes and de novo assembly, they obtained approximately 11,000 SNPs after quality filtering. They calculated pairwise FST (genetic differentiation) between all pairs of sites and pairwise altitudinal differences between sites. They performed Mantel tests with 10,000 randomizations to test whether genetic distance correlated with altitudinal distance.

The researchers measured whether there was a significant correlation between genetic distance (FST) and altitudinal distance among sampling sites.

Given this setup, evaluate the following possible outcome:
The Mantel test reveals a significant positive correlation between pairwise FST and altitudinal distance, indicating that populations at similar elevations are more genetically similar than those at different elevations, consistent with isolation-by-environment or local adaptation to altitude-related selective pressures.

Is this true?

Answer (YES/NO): YES